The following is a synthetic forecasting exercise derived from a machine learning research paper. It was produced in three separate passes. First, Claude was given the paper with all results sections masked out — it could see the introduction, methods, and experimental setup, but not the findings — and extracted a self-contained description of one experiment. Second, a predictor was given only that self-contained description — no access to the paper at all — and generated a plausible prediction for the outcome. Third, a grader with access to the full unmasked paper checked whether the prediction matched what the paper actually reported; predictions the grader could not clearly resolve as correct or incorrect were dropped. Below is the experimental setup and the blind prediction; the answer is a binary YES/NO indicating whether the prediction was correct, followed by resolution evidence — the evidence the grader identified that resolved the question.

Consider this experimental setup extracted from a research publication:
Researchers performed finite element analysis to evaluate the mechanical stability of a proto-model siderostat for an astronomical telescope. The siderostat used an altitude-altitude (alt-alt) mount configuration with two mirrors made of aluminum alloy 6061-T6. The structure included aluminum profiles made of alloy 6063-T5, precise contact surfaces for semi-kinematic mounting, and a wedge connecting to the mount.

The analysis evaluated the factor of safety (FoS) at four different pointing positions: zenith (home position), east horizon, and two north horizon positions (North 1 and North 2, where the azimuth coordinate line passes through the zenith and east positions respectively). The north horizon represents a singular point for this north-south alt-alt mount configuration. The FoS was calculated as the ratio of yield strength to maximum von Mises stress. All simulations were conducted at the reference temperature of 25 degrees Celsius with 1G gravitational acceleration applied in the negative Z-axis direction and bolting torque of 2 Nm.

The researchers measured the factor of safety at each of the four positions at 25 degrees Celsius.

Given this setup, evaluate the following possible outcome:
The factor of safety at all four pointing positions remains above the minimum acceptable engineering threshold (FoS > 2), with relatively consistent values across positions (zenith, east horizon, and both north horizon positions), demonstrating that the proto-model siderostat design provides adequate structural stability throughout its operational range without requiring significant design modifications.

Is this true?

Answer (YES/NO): YES